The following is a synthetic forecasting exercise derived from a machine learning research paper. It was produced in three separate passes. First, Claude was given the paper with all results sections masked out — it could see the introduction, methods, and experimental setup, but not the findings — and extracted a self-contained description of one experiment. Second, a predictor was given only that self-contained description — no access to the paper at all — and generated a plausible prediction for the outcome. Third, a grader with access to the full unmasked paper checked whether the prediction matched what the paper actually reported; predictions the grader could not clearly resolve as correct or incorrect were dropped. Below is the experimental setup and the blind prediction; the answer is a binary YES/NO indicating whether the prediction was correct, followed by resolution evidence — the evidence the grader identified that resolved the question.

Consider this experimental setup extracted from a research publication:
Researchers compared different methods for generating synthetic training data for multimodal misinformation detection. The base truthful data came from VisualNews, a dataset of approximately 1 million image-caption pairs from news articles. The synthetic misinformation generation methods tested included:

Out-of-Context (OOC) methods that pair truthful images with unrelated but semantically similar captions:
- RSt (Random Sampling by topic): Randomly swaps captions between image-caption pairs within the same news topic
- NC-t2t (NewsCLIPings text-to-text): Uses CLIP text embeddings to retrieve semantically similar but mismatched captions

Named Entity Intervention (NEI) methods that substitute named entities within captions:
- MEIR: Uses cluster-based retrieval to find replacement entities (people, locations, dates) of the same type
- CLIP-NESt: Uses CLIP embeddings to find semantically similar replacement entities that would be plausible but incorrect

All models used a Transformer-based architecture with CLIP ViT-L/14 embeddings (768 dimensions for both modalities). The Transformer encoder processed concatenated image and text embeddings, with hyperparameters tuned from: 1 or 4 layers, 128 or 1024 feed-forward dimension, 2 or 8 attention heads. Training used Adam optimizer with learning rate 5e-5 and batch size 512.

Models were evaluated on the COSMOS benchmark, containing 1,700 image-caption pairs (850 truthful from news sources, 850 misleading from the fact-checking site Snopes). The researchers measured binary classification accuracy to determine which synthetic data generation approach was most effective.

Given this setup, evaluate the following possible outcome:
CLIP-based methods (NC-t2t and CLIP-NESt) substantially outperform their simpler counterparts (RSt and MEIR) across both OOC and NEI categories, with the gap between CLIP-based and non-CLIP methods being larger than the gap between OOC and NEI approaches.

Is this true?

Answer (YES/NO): NO